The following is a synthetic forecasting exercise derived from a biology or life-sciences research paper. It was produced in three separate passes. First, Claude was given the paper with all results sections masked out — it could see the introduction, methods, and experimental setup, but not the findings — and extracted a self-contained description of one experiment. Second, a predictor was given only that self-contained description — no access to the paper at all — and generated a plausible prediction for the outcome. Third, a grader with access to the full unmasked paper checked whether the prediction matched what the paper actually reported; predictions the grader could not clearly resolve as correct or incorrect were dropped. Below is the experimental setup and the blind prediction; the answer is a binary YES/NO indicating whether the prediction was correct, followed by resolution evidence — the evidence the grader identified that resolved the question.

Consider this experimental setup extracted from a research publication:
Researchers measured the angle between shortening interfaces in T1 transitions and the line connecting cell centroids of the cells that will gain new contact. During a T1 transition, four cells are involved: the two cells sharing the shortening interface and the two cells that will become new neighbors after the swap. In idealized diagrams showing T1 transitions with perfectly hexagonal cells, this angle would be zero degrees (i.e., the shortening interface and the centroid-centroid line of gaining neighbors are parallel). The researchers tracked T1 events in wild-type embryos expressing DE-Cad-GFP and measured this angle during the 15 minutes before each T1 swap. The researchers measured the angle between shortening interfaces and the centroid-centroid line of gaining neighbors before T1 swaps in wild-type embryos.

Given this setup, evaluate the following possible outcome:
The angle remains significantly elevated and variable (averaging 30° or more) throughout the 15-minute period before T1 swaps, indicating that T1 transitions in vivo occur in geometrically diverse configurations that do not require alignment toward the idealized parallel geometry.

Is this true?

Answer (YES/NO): NO